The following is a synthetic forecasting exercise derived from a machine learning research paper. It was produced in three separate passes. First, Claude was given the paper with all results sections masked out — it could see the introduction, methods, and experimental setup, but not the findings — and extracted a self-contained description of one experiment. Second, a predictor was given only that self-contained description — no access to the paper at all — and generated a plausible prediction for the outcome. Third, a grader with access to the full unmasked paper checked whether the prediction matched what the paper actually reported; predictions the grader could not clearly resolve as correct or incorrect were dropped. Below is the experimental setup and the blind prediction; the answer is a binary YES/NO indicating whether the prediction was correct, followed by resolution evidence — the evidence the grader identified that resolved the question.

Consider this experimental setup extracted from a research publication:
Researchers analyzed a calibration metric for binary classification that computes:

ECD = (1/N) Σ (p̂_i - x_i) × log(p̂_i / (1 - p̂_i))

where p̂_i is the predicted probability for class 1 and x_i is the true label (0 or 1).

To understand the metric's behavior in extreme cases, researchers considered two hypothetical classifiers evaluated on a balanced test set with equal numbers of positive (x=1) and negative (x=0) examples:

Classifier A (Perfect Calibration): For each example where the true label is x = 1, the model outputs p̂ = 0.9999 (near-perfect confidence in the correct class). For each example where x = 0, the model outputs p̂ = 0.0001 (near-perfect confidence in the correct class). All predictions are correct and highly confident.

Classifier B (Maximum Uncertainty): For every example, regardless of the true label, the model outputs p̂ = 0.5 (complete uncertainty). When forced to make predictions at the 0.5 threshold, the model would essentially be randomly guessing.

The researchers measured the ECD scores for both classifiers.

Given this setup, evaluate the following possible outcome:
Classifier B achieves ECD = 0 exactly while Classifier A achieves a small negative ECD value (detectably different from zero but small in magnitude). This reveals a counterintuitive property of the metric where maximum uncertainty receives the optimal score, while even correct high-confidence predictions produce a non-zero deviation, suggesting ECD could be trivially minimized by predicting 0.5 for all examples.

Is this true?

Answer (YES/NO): YES